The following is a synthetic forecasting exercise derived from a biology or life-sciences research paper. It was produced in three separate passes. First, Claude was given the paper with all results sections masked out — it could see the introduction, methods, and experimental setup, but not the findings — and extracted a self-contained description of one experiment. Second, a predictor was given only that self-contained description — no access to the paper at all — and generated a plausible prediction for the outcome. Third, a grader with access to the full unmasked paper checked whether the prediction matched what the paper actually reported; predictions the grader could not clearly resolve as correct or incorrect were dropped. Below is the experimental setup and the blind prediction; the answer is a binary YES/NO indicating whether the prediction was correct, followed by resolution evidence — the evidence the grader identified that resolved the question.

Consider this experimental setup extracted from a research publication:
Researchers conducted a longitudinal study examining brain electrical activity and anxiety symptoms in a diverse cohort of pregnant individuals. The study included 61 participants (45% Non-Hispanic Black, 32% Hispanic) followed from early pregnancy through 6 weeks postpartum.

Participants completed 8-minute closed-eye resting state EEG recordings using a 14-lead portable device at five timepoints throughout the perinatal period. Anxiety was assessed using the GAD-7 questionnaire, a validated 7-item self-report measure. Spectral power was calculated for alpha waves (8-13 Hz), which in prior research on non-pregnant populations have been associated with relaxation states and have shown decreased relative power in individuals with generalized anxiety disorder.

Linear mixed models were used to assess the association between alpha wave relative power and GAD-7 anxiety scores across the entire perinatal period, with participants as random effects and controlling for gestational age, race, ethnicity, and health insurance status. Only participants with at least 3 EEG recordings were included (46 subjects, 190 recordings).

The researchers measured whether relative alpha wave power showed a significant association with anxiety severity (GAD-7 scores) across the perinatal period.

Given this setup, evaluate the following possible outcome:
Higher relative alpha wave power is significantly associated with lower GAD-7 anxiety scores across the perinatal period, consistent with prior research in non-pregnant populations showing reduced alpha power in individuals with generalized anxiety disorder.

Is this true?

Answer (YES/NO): NO